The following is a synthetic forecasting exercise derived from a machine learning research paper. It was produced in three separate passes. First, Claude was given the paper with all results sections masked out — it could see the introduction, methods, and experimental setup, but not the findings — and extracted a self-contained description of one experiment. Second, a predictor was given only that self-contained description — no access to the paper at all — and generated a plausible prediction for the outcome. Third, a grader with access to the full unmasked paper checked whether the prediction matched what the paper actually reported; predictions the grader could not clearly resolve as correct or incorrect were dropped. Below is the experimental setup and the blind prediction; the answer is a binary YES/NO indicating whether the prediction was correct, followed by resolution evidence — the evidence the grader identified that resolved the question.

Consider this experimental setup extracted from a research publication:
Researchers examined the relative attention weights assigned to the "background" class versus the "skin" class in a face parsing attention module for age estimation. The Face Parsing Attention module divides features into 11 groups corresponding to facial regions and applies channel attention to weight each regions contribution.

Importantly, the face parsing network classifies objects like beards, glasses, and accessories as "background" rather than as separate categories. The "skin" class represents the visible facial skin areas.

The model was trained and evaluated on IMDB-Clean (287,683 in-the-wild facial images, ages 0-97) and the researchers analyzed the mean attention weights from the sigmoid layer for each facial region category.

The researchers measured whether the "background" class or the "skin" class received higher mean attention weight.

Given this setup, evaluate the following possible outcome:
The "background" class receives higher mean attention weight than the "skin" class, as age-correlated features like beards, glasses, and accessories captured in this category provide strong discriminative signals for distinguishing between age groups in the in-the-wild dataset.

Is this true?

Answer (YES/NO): YES